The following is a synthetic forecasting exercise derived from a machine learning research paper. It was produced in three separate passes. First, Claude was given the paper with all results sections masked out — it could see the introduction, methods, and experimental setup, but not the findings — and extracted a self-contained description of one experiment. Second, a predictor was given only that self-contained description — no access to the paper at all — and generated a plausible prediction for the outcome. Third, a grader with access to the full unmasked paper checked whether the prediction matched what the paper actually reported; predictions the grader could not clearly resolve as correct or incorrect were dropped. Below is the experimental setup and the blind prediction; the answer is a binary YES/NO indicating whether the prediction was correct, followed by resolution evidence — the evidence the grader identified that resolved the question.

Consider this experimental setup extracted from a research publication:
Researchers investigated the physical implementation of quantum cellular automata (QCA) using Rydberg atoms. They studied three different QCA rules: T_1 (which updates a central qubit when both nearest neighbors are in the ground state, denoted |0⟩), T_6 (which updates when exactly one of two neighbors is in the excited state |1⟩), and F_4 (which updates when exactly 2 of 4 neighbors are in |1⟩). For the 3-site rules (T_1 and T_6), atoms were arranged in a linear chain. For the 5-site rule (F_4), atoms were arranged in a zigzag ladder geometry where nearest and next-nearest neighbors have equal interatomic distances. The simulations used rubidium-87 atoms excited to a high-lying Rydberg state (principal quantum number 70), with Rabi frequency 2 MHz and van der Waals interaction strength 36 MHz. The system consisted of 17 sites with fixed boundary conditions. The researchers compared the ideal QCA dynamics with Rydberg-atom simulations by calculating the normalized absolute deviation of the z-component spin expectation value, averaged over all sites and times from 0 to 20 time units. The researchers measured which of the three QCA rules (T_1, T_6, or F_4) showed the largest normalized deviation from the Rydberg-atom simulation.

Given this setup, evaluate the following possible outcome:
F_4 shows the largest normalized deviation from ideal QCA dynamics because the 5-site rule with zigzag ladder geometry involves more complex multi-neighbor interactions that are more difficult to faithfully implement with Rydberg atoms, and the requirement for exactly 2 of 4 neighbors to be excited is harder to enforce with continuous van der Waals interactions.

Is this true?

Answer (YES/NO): NO